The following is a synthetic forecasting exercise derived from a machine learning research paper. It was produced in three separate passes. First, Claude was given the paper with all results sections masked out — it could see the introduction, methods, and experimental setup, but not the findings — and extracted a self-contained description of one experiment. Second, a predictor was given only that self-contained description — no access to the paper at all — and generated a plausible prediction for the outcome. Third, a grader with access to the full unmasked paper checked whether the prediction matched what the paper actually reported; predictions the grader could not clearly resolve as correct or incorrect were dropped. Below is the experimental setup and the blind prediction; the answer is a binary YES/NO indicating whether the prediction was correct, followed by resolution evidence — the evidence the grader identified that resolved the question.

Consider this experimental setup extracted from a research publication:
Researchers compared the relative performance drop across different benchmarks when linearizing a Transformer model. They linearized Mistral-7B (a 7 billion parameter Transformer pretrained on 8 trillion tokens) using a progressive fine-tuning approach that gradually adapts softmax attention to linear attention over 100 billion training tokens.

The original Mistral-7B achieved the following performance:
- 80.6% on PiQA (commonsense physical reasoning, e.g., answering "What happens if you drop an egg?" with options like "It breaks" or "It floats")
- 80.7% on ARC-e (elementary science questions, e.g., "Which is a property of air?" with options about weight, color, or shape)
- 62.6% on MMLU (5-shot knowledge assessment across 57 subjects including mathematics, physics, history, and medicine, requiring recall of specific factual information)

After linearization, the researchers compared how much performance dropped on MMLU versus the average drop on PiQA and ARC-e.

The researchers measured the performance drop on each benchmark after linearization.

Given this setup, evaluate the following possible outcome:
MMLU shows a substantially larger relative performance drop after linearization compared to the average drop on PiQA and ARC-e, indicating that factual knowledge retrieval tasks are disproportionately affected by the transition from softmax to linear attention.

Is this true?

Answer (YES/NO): YES